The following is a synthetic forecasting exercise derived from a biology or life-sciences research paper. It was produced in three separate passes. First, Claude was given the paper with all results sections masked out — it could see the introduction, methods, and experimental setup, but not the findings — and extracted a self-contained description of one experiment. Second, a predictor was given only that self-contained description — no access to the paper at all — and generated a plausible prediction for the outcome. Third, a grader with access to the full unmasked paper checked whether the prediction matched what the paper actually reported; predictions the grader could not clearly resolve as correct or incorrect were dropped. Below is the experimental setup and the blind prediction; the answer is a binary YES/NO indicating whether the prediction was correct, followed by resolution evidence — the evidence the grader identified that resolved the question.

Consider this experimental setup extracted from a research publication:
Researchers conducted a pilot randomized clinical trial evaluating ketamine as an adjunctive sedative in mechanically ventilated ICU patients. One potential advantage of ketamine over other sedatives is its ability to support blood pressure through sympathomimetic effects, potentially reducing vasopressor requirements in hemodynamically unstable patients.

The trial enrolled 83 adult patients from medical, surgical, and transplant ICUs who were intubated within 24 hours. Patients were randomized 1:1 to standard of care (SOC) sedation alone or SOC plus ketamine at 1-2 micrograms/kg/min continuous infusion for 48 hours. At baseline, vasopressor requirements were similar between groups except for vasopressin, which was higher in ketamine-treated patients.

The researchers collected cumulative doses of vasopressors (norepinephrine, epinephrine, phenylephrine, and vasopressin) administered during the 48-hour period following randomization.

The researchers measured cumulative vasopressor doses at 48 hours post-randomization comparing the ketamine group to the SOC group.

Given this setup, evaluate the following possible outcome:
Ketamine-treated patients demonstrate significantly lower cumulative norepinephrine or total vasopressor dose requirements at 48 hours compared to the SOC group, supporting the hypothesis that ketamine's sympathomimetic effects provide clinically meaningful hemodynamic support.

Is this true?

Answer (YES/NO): NO